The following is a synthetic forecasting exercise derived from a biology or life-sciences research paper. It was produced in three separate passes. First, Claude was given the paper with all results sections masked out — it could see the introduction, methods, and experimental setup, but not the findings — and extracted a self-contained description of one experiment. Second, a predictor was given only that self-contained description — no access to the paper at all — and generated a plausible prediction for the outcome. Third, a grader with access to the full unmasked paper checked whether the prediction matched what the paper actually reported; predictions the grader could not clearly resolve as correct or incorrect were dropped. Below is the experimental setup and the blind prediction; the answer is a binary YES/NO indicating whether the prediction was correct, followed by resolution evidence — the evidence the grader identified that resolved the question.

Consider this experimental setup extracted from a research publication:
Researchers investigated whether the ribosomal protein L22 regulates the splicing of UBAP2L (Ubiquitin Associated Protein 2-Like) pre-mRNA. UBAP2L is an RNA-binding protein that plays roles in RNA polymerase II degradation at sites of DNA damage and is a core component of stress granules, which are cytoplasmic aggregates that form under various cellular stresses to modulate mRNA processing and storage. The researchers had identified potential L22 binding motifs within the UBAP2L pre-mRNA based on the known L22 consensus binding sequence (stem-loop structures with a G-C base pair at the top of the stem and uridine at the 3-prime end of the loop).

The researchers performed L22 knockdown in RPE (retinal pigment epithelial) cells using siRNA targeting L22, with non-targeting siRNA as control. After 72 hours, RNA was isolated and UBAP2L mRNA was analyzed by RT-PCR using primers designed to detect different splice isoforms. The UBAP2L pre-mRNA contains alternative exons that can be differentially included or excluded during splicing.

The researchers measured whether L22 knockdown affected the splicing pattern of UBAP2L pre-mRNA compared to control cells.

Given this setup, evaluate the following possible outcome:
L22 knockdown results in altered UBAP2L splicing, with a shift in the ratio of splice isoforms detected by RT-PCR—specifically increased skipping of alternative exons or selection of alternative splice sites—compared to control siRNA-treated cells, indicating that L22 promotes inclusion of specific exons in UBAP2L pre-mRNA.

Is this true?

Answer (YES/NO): YES